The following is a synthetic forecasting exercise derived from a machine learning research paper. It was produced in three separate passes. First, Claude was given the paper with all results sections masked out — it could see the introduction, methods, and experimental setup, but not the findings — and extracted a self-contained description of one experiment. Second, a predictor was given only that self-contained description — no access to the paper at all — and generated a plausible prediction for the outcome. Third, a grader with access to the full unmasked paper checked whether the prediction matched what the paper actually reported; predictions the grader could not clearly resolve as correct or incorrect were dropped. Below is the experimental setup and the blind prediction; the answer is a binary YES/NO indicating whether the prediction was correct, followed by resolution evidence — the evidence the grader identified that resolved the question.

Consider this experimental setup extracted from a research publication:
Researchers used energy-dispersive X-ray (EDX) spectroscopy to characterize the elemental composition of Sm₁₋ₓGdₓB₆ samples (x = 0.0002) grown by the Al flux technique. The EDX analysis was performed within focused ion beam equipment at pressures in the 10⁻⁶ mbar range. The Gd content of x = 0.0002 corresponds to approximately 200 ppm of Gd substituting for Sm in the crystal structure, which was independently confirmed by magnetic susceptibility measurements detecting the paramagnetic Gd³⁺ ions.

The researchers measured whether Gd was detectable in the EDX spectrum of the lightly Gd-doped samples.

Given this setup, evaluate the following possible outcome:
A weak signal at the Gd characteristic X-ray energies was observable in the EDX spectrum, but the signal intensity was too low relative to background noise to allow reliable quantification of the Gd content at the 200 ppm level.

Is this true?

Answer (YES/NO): NO